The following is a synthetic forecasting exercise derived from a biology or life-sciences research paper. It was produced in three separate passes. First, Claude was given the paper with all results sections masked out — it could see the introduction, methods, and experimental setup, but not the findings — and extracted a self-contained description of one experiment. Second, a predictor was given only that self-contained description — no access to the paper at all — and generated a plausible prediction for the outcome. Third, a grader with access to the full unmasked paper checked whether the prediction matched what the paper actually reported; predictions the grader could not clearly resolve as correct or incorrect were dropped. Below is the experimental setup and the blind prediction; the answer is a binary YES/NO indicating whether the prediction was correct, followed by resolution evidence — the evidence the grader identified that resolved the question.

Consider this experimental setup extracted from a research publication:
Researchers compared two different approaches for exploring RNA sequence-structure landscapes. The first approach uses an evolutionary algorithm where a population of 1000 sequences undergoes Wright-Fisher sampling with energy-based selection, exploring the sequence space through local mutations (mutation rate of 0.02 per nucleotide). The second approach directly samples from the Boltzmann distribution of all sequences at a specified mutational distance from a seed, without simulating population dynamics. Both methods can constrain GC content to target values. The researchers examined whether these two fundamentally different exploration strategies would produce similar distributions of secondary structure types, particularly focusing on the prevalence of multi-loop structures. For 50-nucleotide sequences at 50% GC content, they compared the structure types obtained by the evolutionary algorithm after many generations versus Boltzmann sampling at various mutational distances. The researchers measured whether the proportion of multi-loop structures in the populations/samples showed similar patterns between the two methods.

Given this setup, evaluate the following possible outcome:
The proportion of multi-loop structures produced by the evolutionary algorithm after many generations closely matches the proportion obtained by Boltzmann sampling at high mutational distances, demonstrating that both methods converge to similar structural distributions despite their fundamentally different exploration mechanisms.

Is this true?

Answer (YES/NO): NO